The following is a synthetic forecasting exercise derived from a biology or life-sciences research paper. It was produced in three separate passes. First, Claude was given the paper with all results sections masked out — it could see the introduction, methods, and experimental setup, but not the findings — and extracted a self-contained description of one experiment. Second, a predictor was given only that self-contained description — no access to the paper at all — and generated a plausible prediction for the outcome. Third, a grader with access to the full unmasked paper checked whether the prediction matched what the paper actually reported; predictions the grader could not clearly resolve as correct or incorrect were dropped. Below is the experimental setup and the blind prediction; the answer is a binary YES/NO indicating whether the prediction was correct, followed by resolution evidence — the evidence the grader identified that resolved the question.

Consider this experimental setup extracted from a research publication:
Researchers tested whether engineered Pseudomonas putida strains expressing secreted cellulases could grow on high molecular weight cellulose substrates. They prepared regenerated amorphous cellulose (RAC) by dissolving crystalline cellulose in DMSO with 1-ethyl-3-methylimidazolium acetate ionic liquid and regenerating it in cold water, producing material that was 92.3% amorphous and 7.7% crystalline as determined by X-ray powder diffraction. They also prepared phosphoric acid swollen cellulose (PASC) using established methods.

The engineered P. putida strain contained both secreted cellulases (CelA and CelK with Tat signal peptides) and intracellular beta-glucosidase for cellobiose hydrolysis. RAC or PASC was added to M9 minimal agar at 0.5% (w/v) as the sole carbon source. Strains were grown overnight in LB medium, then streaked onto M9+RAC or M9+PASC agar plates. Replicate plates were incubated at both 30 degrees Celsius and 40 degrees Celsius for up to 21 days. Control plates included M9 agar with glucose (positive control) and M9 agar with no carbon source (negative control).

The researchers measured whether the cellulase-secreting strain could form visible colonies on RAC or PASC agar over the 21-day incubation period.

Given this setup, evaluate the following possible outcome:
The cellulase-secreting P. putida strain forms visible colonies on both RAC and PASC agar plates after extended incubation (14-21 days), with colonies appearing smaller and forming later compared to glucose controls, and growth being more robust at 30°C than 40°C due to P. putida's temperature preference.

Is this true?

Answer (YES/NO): NO